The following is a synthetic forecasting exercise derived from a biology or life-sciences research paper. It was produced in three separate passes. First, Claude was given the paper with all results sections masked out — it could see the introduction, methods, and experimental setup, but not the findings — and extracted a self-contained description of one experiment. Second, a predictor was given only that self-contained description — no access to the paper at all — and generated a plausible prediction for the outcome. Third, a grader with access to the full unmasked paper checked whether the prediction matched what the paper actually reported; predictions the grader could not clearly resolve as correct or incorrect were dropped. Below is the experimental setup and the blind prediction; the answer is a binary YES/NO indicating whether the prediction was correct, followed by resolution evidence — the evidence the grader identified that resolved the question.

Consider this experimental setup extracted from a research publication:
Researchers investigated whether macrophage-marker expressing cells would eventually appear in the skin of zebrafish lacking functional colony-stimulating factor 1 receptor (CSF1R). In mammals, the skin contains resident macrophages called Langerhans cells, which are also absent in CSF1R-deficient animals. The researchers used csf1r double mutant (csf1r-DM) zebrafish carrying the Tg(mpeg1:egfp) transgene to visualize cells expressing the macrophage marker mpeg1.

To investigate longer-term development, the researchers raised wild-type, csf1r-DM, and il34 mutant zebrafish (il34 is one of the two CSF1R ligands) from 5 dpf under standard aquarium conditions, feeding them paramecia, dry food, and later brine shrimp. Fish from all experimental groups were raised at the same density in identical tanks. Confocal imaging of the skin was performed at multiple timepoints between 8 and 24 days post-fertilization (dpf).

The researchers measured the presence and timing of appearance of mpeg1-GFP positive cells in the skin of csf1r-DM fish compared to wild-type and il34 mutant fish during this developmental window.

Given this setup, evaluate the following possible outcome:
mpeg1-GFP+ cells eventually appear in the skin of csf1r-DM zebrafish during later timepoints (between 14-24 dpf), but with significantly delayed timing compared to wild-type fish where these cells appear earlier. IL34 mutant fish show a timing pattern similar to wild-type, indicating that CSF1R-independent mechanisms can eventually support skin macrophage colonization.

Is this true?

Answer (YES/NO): NO